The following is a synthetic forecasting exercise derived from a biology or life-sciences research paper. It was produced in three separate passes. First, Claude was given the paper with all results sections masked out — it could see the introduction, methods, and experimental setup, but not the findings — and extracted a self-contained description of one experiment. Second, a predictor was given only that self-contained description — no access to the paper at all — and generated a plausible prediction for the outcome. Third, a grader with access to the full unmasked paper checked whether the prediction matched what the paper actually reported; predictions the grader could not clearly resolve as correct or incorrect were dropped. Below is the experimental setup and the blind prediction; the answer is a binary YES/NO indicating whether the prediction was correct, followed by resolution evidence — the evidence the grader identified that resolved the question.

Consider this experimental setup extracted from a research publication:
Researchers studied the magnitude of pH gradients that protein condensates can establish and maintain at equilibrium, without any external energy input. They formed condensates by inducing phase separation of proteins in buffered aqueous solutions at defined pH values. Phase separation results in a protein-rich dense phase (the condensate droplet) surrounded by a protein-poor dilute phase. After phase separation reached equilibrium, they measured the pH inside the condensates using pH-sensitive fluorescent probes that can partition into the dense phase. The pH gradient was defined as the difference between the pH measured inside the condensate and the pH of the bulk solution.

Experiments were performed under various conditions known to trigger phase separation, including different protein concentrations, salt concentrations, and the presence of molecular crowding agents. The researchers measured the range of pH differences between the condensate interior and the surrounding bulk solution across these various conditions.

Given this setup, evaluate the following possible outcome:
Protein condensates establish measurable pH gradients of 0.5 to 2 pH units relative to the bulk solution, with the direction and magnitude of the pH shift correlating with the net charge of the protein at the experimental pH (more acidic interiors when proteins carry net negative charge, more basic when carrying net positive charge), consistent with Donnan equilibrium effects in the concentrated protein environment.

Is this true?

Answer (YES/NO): NO